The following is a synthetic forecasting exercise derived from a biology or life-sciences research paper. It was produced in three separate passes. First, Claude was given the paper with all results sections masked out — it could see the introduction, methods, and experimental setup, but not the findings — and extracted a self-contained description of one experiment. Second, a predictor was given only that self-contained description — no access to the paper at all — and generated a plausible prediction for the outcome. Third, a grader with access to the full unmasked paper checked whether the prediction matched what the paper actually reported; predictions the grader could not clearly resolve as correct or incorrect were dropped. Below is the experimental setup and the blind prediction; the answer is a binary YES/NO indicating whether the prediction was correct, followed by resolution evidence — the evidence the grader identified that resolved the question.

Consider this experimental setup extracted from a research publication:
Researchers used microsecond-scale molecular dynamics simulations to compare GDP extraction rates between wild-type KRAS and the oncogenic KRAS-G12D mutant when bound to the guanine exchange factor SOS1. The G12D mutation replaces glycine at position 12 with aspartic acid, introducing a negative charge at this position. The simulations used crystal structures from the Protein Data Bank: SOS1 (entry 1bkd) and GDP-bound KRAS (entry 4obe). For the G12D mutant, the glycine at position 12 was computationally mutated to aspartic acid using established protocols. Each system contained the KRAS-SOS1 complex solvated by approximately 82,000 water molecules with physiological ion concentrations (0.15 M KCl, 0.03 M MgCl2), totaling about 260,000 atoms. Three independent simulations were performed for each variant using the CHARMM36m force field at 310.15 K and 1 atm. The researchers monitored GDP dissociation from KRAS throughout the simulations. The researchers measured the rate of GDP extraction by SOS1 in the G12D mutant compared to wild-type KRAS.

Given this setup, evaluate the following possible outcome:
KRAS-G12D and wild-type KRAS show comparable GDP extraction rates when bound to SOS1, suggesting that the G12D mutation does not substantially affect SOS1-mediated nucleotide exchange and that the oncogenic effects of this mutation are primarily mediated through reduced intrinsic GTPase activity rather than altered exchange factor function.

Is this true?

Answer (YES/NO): NO